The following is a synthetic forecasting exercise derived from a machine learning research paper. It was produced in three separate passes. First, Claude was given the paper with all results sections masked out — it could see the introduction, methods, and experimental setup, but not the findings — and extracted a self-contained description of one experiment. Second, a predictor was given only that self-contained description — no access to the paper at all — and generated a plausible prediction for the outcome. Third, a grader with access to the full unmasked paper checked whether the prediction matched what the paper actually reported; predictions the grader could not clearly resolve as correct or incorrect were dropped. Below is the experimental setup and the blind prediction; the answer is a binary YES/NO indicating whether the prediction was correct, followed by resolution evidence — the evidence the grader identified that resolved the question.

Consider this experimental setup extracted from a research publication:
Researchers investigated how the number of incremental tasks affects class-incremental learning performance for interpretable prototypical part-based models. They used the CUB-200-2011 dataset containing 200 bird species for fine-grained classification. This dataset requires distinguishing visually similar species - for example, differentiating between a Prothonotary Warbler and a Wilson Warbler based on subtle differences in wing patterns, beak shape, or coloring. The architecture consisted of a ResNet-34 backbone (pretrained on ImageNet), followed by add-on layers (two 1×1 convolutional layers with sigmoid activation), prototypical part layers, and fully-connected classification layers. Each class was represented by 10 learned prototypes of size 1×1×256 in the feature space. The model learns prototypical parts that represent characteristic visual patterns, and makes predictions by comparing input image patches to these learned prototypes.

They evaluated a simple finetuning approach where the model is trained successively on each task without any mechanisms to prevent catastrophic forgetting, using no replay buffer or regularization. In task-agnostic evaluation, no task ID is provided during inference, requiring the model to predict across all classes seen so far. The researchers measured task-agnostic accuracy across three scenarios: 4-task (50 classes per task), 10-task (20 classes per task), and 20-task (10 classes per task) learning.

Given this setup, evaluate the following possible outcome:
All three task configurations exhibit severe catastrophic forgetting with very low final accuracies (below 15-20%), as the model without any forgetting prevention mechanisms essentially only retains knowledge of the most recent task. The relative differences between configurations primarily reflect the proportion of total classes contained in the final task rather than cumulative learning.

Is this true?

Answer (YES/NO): NO